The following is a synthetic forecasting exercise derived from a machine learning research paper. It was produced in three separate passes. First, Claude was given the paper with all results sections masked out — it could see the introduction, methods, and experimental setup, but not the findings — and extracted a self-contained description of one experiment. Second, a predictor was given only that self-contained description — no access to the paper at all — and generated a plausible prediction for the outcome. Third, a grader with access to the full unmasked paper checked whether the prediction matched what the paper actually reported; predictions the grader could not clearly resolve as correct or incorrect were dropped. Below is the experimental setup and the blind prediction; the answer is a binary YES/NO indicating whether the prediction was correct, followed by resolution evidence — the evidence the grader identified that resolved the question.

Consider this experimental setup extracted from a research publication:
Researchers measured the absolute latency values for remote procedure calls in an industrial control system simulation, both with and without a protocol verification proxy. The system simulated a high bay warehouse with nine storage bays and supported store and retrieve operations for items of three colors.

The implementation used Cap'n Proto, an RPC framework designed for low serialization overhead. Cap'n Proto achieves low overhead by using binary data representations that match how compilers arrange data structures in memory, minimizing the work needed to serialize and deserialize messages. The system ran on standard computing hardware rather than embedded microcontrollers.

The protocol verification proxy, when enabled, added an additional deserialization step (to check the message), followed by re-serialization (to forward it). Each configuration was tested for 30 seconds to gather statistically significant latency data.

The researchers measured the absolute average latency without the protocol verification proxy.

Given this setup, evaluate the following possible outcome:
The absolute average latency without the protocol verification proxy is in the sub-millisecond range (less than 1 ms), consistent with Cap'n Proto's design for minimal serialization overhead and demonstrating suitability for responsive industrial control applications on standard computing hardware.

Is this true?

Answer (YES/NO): YES